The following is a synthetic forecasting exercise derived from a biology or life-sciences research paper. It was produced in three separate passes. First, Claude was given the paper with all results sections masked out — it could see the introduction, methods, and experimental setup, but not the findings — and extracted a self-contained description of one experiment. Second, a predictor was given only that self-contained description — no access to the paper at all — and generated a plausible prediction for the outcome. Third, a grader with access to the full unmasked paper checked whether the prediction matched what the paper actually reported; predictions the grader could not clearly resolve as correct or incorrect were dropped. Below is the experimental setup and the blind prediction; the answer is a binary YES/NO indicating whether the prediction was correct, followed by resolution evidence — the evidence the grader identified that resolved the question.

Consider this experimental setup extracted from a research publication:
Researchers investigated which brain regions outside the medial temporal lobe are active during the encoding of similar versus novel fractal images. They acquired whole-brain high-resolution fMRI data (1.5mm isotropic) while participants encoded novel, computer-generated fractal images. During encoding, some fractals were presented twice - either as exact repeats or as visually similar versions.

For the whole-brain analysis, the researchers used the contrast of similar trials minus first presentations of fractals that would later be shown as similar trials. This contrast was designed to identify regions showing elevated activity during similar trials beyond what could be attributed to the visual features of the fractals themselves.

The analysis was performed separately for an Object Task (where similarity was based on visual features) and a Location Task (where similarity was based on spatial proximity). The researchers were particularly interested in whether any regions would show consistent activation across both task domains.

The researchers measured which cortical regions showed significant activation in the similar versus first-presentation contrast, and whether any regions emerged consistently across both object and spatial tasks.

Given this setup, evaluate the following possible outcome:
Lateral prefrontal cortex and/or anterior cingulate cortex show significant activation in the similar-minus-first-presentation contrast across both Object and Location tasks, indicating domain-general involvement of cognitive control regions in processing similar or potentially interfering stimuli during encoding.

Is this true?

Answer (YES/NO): YES